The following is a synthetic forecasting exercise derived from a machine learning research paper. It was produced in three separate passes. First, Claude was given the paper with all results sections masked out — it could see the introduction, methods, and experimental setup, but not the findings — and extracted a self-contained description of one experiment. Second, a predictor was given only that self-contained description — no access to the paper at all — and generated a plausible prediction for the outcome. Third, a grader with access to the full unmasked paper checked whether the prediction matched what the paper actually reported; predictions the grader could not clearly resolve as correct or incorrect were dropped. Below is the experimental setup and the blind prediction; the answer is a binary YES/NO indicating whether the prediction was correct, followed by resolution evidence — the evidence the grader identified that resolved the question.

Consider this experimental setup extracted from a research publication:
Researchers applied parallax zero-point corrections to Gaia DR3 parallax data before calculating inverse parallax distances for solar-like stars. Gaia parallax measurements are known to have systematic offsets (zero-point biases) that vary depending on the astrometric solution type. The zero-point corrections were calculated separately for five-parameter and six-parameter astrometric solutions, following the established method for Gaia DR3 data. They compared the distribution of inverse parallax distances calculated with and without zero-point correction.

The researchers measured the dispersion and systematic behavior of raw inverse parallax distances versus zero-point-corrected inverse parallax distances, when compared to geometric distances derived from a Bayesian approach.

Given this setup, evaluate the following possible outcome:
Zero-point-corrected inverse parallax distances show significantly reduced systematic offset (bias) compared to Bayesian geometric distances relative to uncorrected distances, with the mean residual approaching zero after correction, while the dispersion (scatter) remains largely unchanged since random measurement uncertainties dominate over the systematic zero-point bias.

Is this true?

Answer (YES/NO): NO